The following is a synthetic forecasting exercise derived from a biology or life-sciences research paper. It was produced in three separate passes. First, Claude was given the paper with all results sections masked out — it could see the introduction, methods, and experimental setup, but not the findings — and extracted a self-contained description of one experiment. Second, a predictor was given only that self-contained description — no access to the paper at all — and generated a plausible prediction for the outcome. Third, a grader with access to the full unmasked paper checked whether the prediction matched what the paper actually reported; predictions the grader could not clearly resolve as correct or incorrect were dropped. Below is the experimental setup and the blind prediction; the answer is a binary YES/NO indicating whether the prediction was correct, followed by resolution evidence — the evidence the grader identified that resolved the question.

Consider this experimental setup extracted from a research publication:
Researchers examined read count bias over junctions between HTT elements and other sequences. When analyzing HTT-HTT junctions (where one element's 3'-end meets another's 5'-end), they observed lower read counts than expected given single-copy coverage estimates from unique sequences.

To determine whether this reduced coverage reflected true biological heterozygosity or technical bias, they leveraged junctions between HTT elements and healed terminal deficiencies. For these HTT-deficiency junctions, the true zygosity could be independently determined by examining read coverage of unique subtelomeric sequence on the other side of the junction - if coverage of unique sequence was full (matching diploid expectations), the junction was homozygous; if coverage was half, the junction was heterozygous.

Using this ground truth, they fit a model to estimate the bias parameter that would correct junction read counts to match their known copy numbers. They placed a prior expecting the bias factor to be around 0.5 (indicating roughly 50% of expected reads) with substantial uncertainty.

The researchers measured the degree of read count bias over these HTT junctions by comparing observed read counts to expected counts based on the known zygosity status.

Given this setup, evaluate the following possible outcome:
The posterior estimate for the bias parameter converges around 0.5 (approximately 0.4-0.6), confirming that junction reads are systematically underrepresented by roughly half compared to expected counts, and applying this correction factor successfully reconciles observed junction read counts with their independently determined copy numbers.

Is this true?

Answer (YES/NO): YES